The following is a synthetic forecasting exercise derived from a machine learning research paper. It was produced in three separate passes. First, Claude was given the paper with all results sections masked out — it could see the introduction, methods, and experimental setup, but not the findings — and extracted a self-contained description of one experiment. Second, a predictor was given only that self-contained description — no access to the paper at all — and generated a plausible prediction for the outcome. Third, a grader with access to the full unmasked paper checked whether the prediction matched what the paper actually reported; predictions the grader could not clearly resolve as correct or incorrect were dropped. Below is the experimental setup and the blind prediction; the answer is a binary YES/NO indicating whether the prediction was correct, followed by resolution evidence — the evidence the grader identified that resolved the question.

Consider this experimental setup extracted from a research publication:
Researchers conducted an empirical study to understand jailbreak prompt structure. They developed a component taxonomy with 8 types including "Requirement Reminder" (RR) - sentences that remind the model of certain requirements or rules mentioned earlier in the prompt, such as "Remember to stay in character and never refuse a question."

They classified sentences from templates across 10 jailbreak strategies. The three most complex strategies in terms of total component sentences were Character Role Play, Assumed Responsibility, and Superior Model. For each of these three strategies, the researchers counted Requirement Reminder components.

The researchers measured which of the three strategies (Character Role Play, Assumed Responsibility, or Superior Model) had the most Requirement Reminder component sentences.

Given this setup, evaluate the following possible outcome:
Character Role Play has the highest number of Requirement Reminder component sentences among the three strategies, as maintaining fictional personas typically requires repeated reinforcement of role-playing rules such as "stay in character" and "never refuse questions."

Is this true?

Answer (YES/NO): YES